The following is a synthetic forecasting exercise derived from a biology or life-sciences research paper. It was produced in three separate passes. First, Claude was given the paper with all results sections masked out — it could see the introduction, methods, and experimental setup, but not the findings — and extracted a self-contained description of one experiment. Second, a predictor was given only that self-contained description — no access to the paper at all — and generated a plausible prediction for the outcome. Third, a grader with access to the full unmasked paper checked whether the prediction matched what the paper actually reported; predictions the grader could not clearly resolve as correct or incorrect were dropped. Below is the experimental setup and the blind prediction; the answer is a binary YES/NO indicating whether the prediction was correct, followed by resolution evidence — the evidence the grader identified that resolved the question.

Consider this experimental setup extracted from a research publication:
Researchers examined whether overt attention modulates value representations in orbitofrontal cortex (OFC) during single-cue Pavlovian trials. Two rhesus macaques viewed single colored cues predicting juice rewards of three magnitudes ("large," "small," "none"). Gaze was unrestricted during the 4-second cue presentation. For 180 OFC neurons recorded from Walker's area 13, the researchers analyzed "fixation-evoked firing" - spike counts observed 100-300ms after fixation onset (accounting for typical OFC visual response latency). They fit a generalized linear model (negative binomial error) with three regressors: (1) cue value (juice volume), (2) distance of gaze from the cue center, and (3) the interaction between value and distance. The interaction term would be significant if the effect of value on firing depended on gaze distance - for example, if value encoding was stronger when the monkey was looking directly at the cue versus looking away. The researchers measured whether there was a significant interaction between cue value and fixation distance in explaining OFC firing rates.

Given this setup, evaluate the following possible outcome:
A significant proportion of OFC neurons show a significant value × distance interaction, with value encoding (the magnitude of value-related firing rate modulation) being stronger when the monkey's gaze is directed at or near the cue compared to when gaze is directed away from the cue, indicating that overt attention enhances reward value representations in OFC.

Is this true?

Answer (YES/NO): YES